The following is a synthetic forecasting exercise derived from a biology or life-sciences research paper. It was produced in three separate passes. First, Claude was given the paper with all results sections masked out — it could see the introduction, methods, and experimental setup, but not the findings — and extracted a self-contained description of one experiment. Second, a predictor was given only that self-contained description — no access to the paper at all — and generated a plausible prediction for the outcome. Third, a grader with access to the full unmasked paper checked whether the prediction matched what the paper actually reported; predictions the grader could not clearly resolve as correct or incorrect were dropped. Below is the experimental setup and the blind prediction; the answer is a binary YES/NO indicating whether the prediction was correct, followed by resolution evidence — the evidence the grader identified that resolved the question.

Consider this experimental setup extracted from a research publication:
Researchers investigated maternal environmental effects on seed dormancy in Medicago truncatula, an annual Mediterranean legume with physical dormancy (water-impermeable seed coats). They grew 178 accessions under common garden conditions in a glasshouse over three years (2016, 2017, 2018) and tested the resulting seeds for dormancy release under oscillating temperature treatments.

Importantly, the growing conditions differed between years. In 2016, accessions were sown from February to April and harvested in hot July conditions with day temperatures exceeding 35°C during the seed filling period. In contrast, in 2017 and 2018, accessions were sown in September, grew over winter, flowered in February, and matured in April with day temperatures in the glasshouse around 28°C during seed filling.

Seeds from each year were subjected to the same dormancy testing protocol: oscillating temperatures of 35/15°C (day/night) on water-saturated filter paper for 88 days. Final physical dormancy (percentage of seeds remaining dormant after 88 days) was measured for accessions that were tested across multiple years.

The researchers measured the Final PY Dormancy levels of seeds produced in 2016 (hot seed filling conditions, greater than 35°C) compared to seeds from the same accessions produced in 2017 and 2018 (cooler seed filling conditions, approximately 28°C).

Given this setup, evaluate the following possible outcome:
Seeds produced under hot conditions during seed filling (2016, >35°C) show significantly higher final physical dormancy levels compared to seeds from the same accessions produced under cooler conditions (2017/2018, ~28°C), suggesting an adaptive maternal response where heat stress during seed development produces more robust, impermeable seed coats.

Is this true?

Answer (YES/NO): YES